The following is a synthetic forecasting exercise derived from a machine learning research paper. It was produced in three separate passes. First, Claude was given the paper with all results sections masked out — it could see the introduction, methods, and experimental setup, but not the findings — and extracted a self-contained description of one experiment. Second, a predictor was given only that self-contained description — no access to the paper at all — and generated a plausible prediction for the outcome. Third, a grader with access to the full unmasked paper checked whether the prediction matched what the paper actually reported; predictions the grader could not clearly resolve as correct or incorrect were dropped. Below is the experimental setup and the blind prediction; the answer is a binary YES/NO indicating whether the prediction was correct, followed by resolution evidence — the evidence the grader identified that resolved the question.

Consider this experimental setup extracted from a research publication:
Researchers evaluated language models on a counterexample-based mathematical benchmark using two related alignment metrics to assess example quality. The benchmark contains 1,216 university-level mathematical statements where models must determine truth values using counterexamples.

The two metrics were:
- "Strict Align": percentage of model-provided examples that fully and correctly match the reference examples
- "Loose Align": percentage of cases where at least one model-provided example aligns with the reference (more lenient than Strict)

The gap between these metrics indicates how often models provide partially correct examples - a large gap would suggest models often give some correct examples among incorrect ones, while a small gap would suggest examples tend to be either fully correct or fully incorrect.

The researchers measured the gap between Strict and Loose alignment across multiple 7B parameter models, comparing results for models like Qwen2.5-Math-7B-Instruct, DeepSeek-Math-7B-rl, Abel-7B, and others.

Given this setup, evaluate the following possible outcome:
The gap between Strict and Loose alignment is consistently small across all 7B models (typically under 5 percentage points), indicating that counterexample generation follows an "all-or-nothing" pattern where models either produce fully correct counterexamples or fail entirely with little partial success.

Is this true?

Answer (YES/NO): YES